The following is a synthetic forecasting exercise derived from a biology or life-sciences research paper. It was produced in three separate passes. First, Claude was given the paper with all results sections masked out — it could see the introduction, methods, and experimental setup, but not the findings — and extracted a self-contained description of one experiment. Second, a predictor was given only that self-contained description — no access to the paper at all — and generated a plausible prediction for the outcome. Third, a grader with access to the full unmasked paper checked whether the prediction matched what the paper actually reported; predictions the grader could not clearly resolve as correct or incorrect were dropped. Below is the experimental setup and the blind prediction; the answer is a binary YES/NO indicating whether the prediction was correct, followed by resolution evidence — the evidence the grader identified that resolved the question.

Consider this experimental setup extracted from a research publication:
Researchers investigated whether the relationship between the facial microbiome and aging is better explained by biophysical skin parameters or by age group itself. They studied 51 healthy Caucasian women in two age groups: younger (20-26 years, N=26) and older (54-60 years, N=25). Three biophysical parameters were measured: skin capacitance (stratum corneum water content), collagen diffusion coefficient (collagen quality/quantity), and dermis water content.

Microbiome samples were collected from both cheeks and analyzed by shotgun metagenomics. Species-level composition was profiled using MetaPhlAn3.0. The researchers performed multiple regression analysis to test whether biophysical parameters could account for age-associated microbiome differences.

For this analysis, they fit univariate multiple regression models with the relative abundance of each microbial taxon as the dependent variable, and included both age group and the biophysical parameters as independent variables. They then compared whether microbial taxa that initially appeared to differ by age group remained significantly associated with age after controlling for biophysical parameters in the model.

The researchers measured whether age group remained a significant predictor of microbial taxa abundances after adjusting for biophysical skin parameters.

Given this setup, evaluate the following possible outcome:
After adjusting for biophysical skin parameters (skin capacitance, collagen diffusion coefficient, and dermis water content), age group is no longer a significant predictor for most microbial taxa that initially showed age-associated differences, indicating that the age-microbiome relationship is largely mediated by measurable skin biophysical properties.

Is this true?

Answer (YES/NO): YES